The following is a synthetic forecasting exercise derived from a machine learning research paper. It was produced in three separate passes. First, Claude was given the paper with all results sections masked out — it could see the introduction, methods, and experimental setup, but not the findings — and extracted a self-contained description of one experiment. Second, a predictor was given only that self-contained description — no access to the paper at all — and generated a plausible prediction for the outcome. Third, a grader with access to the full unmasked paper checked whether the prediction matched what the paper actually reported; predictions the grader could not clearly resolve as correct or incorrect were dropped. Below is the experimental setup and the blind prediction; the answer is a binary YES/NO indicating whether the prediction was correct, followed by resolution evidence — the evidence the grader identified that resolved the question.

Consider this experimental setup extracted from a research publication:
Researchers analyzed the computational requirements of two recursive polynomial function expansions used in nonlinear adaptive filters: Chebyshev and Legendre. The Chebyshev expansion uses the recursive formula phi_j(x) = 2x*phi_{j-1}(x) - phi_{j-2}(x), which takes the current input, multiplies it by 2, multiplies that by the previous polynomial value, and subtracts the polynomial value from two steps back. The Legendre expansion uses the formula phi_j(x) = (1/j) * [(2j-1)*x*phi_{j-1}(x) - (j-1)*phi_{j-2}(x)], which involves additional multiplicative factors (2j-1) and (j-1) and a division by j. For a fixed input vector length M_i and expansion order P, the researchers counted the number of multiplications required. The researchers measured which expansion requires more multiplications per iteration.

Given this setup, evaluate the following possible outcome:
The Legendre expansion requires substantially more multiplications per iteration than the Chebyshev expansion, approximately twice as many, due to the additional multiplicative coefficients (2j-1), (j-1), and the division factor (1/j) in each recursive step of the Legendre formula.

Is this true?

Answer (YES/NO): YES